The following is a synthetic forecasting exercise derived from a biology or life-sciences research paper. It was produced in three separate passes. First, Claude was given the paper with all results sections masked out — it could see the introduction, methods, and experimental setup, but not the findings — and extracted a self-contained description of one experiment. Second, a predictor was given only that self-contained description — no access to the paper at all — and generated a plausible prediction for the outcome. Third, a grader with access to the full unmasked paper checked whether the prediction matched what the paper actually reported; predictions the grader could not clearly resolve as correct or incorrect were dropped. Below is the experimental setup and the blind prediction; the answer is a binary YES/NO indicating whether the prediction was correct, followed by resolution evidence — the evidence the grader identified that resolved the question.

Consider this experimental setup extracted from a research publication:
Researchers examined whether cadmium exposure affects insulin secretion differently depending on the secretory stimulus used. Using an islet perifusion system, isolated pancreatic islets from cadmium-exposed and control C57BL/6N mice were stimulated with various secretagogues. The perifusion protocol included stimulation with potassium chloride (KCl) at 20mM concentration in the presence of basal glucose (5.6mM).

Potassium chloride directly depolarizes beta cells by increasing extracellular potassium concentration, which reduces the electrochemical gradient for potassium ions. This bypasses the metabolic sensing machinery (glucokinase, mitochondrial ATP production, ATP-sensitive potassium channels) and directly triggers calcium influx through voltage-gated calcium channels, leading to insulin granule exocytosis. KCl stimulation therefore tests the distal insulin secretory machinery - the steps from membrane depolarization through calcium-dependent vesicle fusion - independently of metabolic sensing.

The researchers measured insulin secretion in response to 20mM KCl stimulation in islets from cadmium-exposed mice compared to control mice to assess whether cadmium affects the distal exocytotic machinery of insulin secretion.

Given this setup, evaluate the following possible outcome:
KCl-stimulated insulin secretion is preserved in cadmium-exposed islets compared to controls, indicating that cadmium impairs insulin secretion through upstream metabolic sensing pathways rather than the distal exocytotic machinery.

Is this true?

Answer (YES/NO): NO